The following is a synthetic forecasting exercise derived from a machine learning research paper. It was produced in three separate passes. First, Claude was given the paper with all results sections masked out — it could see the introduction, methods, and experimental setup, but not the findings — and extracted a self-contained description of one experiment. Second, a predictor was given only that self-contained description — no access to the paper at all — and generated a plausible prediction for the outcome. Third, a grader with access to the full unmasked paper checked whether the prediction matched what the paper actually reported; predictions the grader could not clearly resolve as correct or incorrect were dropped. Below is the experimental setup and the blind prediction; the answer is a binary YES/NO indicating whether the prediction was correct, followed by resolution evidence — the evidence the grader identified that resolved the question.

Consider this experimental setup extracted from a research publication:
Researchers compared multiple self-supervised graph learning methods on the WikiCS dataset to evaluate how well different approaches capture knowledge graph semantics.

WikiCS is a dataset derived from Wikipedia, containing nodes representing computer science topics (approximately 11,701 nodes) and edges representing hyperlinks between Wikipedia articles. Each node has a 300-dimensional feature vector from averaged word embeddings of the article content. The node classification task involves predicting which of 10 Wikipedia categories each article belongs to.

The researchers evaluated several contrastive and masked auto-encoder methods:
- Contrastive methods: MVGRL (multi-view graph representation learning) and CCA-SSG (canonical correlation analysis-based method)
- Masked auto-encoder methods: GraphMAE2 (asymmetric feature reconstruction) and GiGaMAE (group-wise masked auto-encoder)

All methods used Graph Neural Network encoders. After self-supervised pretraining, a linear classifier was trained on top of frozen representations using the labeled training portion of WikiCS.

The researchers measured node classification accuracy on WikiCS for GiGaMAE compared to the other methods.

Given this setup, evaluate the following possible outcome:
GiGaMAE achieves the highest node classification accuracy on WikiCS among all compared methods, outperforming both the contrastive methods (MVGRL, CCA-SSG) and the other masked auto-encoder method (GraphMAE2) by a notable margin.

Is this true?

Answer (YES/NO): YES